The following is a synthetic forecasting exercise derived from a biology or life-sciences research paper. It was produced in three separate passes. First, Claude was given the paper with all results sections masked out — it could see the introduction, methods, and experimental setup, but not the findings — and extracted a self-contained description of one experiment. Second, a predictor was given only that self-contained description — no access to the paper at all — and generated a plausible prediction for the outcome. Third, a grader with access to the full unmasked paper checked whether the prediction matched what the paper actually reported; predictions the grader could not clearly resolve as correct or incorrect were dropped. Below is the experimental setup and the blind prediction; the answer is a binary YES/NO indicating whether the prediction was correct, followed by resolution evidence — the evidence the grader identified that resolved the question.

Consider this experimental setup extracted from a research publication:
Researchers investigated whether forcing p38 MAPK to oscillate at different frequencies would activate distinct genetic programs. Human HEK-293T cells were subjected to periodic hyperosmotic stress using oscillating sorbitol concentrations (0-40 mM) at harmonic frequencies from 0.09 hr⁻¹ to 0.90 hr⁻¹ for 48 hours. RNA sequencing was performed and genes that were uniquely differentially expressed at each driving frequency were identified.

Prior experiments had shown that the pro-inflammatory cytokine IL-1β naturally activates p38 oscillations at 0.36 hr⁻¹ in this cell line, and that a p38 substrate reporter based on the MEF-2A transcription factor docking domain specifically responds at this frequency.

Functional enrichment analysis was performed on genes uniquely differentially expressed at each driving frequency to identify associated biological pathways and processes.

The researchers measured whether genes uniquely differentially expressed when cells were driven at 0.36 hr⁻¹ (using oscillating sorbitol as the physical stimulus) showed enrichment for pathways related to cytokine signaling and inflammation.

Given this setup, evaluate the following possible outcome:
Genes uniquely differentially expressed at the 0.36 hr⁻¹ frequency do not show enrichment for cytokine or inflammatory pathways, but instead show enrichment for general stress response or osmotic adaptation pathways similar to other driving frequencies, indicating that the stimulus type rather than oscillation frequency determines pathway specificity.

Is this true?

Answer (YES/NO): NO